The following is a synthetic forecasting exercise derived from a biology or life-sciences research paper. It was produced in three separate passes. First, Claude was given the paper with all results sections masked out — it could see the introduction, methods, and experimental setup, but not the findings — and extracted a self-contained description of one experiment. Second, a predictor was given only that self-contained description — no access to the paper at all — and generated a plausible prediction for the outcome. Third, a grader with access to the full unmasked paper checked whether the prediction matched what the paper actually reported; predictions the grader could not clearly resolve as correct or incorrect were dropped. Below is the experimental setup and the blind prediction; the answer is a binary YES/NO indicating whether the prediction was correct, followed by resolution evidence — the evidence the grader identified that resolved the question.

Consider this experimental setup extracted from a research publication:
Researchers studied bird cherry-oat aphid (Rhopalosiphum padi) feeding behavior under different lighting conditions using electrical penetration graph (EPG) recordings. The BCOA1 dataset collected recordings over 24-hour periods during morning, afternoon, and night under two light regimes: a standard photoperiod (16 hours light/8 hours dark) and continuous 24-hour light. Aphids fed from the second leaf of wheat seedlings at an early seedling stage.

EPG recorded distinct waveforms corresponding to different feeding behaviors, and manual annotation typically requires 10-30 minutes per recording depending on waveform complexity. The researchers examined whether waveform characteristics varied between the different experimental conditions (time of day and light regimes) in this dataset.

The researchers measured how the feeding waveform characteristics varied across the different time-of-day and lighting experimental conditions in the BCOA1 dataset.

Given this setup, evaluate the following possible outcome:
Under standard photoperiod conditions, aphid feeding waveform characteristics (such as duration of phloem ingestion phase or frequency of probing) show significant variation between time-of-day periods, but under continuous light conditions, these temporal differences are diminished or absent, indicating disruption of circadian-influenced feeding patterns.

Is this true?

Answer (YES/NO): NO